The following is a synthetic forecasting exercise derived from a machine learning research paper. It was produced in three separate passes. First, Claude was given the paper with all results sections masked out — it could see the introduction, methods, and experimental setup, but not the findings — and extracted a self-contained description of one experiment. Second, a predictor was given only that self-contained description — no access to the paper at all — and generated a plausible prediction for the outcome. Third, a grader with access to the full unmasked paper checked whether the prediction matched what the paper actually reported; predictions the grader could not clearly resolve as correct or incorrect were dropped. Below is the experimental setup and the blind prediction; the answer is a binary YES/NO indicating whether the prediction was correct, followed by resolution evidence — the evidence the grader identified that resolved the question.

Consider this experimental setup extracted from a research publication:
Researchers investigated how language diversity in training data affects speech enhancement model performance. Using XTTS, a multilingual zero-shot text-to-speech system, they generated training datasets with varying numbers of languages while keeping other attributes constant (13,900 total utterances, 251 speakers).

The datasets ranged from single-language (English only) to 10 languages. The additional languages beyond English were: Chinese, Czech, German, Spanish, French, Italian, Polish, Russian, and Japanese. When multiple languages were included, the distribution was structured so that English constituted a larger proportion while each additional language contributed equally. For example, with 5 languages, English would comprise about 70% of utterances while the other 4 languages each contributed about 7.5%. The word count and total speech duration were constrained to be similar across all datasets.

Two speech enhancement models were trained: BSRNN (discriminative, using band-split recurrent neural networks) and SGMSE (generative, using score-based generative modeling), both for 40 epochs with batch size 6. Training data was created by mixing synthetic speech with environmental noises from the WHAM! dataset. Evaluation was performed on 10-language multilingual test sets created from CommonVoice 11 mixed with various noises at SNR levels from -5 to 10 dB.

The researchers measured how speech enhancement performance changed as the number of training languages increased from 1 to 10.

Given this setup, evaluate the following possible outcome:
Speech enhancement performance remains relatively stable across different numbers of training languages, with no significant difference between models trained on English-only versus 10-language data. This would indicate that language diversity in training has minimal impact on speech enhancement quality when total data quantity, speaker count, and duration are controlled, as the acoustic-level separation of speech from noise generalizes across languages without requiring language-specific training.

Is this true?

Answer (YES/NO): YES